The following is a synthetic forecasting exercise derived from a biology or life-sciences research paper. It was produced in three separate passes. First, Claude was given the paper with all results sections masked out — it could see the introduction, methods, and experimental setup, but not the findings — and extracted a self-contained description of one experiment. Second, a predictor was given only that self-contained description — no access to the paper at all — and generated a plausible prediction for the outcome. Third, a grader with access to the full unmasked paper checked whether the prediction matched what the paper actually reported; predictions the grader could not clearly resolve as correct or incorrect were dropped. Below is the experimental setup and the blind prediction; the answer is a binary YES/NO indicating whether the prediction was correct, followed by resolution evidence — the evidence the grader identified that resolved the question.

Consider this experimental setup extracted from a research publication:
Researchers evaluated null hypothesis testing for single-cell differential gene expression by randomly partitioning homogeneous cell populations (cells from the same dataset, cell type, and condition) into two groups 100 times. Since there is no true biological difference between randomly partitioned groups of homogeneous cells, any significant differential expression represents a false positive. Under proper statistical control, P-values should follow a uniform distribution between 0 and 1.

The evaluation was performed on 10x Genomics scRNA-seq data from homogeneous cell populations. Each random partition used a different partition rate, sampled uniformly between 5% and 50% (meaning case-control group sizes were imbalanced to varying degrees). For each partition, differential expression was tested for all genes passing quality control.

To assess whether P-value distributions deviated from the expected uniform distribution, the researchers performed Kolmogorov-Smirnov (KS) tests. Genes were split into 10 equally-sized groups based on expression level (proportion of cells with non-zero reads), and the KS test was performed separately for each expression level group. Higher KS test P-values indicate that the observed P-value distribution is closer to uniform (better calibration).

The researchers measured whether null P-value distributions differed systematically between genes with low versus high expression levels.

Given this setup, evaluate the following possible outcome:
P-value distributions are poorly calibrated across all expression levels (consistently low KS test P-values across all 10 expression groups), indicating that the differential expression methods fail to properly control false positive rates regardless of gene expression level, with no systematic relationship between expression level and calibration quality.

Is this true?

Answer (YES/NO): NO